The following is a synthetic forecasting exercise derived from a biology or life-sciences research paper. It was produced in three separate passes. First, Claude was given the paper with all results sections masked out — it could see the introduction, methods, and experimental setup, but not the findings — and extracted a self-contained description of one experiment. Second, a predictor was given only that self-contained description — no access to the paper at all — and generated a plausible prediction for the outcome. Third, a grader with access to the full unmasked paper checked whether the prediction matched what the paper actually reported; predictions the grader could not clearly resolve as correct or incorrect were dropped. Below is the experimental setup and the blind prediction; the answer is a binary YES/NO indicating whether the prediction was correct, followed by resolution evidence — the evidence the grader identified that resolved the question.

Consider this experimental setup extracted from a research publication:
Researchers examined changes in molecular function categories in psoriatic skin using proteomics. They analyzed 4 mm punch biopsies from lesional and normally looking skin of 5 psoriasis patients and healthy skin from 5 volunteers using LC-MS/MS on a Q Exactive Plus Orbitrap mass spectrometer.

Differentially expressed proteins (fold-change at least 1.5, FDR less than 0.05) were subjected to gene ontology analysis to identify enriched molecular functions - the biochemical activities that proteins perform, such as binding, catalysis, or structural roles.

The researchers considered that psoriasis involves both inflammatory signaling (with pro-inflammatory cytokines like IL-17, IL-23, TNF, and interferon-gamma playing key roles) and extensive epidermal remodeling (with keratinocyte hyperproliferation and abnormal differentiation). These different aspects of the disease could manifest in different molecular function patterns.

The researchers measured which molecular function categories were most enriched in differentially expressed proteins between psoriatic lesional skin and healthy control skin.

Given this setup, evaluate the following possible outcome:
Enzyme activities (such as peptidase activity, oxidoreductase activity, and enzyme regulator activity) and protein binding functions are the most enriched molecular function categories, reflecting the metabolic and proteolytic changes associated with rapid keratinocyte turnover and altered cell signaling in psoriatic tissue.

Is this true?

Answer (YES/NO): NO